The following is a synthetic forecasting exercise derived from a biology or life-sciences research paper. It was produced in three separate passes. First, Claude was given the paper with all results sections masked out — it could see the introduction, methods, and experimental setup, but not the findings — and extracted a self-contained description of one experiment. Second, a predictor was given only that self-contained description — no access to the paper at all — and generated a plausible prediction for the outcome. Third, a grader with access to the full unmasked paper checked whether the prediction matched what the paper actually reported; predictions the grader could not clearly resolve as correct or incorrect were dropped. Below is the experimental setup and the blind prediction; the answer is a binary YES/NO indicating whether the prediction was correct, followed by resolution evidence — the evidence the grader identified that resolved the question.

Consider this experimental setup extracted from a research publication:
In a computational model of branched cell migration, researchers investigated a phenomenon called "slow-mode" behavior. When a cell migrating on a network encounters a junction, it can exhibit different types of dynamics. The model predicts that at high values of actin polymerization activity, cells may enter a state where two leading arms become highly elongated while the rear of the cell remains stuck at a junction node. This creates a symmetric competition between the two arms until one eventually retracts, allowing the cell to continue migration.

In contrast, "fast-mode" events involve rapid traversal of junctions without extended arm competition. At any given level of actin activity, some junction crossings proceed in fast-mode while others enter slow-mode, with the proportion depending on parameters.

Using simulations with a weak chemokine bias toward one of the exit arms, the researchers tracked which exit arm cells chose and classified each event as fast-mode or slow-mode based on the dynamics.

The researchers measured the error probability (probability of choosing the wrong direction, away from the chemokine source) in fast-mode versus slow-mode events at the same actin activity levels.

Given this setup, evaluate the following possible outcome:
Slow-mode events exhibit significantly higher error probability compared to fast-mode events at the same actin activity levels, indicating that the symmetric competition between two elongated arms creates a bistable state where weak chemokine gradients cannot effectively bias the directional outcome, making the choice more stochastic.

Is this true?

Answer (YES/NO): NO